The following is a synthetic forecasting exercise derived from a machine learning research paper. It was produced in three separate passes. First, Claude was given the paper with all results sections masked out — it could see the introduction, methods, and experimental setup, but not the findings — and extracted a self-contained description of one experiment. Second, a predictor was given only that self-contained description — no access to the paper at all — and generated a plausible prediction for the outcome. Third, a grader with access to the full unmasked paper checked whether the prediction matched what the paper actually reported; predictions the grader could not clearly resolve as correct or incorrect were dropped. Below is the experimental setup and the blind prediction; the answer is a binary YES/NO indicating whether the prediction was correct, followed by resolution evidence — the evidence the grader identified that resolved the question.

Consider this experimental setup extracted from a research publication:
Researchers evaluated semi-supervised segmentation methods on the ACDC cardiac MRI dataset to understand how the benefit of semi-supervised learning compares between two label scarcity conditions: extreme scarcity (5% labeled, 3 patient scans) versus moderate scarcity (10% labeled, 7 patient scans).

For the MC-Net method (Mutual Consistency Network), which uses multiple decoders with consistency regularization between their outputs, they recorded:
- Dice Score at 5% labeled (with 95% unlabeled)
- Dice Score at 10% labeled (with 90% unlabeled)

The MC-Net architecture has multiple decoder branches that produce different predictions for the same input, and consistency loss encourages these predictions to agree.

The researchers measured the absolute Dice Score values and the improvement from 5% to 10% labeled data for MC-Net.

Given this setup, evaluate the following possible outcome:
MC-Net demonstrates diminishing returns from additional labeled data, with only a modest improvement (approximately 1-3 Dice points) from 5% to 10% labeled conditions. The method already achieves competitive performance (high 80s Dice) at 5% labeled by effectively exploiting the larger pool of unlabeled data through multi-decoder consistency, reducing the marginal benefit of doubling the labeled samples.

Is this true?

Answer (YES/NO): NO